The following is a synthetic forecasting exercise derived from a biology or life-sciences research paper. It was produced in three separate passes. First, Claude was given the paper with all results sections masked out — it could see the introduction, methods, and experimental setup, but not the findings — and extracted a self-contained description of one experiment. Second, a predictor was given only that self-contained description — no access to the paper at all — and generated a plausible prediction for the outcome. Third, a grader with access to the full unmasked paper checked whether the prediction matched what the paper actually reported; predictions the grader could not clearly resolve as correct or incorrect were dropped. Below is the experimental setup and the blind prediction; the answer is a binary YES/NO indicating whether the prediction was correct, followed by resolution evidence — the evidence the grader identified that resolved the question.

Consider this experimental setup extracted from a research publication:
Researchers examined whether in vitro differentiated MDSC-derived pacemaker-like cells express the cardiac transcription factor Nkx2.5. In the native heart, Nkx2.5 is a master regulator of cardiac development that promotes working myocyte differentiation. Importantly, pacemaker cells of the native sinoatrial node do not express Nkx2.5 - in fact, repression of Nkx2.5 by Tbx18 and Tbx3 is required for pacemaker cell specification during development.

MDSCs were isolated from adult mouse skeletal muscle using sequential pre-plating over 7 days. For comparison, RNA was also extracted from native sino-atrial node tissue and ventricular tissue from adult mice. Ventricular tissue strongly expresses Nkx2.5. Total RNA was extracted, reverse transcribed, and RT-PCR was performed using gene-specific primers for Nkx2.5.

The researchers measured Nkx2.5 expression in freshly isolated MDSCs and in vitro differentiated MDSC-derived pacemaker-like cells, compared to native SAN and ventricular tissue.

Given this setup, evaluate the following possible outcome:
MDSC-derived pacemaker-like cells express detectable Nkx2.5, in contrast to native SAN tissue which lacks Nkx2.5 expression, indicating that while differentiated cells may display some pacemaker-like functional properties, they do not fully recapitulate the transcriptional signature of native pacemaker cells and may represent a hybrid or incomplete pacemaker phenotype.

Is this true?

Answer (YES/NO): NO